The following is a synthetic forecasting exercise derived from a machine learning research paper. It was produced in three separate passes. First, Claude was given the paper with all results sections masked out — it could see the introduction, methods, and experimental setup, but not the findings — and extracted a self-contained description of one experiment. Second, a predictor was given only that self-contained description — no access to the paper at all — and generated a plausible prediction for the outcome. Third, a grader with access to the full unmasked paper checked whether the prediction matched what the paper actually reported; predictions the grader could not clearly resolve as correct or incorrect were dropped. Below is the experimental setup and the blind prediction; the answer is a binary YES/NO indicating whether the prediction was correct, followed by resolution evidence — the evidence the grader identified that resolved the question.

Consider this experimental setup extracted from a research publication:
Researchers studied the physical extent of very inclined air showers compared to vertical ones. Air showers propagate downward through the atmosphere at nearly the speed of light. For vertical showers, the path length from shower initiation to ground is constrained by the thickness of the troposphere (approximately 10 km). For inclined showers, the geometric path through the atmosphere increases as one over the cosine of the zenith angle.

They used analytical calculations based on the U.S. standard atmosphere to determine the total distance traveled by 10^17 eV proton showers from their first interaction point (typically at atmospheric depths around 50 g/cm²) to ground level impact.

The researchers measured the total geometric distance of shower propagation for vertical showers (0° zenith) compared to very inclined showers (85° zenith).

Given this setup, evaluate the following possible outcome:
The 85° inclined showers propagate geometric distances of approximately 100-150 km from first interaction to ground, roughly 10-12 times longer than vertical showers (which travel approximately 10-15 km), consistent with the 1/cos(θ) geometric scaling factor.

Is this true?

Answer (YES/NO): NO